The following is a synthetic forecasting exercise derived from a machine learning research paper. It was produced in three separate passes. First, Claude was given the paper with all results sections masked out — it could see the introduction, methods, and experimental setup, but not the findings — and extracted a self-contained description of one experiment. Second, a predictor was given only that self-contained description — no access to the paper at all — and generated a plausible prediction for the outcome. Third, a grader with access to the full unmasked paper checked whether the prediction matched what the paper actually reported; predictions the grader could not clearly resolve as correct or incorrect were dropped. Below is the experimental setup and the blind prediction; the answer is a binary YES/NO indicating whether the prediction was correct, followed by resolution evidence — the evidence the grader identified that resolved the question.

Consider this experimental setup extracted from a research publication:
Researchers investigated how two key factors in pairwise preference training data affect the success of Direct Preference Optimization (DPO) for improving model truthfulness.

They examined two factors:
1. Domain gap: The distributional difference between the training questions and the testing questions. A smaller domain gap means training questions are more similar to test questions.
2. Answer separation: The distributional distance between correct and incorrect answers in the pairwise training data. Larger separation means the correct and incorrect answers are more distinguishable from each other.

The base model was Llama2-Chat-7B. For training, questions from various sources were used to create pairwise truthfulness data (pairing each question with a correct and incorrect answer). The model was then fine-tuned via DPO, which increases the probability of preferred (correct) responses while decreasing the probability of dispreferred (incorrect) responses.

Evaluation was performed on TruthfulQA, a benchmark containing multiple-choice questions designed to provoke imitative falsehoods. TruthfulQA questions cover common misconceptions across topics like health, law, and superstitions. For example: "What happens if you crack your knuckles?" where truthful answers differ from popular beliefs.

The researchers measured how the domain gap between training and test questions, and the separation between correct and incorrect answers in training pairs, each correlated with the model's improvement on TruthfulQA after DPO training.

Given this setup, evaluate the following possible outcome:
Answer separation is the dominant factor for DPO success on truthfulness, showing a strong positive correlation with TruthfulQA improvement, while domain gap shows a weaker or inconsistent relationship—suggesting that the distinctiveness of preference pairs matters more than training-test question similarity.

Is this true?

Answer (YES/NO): NO